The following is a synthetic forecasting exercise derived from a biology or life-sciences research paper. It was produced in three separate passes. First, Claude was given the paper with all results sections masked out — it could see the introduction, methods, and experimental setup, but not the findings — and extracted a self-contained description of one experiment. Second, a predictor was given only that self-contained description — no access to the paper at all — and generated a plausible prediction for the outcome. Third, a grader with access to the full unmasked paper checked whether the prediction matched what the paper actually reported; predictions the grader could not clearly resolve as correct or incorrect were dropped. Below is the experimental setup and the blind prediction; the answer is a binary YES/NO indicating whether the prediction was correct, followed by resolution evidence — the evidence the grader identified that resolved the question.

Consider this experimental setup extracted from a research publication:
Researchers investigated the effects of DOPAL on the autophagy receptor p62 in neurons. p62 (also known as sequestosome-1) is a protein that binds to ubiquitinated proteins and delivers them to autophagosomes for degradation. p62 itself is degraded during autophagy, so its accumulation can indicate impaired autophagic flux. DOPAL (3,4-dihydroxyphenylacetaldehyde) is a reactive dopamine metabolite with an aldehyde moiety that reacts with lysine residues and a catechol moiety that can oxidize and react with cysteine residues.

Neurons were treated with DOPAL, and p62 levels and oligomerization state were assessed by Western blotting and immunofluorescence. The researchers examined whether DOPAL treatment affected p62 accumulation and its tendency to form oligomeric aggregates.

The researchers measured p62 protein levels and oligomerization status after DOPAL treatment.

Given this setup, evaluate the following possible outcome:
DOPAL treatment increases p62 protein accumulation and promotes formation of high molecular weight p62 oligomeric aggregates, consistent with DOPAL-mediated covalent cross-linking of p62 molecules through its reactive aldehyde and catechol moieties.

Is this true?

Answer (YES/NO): NO